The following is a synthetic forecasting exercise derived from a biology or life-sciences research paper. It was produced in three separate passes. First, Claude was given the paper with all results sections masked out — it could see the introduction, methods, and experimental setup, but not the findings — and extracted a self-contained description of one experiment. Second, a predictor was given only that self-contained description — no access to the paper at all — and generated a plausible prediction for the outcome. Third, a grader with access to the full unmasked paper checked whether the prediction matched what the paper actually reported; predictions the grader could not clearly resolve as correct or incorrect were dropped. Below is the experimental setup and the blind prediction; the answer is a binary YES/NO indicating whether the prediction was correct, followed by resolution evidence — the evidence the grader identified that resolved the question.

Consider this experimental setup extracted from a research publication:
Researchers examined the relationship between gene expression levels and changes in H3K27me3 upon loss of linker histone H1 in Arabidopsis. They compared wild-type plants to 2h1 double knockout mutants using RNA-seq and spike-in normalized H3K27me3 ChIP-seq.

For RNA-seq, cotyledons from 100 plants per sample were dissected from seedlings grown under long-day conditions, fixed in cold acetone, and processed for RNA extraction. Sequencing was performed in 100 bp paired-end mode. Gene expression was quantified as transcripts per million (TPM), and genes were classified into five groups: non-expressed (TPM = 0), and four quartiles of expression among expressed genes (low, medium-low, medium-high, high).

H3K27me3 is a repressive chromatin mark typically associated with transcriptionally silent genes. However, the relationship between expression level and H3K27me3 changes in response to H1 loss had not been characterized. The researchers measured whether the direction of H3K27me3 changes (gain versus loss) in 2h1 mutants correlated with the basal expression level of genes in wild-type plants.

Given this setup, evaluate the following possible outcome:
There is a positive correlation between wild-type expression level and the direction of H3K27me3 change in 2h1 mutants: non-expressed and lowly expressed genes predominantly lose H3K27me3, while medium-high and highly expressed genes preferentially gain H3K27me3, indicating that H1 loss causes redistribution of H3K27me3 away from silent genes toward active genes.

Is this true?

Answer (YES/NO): NO